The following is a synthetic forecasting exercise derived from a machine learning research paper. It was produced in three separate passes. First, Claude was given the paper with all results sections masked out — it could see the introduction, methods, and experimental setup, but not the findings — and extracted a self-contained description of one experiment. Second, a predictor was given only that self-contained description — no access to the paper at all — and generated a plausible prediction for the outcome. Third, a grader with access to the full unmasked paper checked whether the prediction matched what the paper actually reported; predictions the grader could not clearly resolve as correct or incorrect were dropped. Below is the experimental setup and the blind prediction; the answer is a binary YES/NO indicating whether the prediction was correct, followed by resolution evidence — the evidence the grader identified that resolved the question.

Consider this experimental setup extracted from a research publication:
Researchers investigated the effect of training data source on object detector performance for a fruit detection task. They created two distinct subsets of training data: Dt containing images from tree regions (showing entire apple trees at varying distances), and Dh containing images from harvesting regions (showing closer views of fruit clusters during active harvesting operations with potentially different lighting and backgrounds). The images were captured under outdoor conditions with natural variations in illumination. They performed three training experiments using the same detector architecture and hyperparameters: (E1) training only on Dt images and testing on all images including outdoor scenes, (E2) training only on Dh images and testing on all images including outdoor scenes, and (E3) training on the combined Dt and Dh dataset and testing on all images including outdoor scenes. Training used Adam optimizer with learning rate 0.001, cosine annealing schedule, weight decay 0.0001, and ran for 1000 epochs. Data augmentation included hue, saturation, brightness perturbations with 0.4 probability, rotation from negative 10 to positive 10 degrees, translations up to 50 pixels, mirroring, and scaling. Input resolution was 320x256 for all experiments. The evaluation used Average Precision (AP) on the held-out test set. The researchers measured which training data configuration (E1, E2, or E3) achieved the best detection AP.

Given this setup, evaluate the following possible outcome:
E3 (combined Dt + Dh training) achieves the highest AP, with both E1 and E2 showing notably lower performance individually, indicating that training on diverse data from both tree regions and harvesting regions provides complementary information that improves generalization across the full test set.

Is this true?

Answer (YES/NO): YES